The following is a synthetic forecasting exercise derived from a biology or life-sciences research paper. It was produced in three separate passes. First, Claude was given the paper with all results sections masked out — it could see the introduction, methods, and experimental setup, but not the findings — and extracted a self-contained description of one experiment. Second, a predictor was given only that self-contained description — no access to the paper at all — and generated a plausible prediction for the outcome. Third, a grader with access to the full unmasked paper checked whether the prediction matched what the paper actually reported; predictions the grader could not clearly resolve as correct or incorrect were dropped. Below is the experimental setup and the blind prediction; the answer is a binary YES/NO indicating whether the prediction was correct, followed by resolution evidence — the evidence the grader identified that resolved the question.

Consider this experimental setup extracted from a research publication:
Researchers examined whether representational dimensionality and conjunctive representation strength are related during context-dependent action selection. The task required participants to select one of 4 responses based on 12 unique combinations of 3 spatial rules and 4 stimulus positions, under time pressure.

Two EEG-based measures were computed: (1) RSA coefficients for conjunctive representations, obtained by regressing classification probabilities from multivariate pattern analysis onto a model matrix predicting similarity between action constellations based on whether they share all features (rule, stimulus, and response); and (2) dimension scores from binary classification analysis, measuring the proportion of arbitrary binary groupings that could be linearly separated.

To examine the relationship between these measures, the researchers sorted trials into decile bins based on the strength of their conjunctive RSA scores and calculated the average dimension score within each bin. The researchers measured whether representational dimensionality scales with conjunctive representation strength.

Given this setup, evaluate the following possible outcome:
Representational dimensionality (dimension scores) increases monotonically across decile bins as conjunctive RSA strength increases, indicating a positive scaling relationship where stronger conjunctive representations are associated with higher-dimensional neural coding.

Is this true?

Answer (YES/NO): YES